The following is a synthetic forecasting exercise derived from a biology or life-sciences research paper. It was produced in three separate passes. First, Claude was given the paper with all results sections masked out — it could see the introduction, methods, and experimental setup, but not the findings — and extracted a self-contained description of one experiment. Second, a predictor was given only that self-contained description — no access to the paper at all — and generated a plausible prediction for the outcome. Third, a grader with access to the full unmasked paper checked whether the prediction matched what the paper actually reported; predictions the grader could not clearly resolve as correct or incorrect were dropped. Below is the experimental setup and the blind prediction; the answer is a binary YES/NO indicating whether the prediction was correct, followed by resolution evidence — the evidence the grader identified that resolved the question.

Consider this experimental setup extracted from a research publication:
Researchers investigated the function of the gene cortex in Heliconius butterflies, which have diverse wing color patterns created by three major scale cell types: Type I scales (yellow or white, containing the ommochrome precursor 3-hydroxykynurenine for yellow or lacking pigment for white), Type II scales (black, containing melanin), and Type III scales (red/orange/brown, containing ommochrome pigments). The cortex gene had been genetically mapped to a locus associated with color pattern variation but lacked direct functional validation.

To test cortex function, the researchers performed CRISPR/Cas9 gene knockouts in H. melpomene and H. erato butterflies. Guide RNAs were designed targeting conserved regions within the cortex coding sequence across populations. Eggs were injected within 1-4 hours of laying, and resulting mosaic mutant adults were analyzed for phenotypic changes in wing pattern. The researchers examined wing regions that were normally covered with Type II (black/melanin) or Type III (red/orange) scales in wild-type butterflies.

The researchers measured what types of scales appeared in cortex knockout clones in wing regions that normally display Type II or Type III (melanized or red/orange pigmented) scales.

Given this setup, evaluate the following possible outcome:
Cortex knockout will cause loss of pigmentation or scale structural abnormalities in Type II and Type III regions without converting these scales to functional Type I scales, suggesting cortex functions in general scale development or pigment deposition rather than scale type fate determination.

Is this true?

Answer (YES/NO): NO